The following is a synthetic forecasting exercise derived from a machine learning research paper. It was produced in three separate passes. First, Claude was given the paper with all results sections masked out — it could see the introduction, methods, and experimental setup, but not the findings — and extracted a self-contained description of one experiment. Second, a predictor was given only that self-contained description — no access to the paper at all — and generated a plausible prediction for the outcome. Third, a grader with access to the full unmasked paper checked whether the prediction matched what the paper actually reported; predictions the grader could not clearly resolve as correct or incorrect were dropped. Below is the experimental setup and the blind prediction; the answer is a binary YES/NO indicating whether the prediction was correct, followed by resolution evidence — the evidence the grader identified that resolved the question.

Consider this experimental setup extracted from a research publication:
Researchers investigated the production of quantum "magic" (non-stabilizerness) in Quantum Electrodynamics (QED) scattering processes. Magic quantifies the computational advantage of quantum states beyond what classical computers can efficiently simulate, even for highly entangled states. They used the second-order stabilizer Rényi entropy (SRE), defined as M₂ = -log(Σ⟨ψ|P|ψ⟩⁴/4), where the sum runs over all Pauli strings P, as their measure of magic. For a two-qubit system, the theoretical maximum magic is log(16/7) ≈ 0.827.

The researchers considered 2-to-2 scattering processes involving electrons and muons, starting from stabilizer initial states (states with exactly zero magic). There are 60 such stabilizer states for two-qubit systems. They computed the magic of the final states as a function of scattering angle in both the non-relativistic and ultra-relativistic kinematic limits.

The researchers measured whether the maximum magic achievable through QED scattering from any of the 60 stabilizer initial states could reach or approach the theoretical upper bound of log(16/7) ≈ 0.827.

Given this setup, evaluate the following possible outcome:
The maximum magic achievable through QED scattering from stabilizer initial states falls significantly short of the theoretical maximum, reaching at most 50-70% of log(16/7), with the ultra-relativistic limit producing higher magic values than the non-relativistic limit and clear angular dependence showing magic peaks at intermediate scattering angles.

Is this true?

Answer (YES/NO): NO